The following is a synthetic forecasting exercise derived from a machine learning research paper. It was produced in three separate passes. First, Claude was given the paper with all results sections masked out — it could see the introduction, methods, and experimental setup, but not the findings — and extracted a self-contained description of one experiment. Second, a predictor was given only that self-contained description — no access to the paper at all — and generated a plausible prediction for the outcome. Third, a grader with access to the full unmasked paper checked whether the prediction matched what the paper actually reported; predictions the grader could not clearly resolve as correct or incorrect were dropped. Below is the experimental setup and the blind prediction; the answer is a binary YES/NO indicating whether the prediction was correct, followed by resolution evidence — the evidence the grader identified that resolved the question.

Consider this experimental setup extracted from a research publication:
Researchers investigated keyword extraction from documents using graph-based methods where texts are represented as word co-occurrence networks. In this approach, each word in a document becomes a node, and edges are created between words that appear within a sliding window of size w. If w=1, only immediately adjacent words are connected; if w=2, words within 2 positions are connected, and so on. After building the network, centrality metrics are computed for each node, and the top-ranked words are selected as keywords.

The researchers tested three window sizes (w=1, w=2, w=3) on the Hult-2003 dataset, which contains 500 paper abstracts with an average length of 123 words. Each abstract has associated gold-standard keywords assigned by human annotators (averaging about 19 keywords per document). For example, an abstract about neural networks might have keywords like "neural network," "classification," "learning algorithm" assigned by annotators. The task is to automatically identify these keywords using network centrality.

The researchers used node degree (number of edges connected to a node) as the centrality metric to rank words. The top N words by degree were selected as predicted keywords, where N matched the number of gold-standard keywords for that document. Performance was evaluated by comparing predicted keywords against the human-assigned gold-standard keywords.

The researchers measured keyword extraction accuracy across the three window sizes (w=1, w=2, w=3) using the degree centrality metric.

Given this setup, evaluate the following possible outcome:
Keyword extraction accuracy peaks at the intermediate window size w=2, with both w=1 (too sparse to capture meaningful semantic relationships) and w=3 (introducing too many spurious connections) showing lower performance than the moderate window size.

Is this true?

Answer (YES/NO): NO